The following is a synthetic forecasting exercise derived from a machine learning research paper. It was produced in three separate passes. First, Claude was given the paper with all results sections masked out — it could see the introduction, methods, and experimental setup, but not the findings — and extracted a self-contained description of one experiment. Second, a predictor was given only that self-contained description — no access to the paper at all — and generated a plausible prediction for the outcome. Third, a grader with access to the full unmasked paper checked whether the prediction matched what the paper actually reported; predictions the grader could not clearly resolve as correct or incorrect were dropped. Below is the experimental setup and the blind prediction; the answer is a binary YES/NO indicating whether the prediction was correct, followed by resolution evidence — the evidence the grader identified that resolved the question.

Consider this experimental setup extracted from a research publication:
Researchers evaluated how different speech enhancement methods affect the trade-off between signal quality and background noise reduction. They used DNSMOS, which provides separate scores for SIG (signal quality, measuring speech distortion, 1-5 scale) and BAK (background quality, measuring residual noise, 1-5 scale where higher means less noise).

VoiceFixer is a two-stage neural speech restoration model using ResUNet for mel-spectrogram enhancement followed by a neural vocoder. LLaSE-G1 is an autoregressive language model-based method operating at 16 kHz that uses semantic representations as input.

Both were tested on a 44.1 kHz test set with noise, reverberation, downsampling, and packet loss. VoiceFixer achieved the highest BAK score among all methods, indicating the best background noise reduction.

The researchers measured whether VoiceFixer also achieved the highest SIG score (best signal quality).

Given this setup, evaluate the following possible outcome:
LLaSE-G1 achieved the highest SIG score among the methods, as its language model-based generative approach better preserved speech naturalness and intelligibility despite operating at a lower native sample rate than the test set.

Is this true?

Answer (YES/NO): NO